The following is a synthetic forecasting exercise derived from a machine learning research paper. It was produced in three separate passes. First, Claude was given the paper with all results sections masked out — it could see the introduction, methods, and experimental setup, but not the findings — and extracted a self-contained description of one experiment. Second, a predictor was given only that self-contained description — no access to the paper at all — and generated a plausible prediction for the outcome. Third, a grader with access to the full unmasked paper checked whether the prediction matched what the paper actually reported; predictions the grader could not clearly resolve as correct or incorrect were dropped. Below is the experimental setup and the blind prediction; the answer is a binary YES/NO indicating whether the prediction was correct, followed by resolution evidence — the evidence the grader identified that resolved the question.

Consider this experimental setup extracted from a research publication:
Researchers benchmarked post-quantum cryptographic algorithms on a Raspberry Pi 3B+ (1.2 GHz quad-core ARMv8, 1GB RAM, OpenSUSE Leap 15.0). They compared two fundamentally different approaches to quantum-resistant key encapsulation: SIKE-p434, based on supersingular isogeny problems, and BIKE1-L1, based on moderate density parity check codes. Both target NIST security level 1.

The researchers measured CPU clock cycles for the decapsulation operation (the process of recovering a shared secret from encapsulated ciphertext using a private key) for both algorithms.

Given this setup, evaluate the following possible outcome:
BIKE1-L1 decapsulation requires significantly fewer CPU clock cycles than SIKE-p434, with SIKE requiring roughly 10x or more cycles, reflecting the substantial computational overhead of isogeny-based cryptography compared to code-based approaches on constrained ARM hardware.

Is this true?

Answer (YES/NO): YES